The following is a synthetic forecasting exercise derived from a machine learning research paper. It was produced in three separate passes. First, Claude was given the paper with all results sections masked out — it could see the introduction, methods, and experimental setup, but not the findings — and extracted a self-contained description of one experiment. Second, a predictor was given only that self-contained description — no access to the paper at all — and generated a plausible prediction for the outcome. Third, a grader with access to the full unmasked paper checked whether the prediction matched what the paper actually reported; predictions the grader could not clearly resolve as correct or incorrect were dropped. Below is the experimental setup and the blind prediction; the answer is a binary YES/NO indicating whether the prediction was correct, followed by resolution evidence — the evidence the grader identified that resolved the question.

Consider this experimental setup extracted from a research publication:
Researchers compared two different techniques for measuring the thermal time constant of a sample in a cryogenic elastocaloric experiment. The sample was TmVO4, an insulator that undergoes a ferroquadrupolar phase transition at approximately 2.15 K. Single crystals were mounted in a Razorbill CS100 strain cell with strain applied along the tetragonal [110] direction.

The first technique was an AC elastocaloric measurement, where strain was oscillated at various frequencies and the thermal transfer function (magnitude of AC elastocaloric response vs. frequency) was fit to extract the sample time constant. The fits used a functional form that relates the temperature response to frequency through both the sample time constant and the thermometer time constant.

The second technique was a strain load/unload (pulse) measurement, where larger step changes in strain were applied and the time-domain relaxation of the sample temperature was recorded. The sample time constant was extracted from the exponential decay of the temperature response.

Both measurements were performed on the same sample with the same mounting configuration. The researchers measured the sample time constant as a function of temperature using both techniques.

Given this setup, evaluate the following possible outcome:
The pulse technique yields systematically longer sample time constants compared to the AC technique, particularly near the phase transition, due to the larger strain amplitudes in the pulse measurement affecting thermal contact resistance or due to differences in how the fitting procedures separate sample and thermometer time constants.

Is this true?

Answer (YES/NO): NO